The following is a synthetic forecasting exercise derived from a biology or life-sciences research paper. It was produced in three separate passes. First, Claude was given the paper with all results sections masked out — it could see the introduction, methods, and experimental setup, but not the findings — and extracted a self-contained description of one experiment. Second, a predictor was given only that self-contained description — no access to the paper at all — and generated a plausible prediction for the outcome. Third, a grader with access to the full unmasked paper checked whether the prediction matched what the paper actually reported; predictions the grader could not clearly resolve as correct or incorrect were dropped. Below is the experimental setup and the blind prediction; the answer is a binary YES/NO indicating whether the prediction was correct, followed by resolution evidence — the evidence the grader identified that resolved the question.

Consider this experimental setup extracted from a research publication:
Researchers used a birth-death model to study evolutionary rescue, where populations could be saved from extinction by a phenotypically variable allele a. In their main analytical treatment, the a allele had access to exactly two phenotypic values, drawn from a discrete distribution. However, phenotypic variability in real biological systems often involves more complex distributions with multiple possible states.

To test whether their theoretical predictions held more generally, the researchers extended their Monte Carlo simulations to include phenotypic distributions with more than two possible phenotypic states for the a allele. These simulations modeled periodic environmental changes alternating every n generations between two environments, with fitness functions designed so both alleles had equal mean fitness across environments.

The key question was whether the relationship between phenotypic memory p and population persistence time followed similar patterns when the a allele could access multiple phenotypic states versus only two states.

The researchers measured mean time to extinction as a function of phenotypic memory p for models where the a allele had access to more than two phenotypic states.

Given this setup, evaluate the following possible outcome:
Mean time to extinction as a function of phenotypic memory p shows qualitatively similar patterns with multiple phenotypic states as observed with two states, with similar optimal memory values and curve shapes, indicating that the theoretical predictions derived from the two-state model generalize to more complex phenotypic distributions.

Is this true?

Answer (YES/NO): YES